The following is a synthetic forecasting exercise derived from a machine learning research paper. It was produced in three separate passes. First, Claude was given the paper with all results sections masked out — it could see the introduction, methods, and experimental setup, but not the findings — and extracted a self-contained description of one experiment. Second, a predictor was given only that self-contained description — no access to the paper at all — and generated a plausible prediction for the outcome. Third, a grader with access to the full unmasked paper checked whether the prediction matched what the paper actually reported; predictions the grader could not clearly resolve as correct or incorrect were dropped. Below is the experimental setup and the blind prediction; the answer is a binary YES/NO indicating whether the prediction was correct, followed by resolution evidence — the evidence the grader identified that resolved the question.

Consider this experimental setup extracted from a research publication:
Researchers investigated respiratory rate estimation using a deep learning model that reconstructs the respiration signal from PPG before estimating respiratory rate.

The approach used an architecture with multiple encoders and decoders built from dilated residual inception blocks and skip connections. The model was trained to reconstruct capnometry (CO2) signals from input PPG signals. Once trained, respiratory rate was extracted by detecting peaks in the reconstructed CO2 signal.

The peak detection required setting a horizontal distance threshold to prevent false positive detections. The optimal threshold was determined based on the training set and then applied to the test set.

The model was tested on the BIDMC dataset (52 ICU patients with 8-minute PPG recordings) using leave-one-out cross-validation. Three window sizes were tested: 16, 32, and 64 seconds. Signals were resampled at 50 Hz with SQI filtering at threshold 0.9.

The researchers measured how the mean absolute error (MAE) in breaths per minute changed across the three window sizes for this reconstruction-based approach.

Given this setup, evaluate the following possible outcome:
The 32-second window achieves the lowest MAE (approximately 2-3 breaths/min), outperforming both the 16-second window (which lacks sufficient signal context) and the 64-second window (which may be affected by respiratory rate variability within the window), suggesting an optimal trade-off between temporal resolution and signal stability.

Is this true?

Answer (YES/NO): NO